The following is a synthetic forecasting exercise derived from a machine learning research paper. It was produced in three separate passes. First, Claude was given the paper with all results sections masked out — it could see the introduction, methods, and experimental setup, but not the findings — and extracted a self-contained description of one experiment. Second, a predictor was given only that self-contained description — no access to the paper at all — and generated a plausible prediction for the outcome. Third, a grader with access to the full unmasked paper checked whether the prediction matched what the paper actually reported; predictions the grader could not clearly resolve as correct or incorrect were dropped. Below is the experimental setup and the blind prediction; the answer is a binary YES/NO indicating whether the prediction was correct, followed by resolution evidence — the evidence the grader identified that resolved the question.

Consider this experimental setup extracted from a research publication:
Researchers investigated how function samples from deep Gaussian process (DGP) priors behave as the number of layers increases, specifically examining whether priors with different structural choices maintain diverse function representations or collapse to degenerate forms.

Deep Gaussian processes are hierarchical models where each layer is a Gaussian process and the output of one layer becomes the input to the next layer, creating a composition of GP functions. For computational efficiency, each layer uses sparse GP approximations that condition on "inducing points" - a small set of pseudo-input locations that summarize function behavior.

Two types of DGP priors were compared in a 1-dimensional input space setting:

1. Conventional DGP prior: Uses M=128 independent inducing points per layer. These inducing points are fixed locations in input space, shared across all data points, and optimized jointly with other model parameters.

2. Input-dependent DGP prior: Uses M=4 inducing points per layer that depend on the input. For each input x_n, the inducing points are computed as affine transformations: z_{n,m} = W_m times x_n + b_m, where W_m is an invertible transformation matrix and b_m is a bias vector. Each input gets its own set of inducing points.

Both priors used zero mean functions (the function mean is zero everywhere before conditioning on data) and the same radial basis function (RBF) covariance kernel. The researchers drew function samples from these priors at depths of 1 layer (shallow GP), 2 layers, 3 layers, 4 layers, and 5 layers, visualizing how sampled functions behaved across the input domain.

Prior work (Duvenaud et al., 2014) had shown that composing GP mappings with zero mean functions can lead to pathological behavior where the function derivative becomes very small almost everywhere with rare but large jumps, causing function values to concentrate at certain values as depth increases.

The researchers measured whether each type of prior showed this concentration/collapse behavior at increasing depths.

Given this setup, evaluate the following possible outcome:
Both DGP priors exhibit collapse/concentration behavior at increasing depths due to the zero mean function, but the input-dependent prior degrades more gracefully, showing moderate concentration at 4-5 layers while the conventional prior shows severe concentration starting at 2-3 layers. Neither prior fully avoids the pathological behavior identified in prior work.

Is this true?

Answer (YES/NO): NO